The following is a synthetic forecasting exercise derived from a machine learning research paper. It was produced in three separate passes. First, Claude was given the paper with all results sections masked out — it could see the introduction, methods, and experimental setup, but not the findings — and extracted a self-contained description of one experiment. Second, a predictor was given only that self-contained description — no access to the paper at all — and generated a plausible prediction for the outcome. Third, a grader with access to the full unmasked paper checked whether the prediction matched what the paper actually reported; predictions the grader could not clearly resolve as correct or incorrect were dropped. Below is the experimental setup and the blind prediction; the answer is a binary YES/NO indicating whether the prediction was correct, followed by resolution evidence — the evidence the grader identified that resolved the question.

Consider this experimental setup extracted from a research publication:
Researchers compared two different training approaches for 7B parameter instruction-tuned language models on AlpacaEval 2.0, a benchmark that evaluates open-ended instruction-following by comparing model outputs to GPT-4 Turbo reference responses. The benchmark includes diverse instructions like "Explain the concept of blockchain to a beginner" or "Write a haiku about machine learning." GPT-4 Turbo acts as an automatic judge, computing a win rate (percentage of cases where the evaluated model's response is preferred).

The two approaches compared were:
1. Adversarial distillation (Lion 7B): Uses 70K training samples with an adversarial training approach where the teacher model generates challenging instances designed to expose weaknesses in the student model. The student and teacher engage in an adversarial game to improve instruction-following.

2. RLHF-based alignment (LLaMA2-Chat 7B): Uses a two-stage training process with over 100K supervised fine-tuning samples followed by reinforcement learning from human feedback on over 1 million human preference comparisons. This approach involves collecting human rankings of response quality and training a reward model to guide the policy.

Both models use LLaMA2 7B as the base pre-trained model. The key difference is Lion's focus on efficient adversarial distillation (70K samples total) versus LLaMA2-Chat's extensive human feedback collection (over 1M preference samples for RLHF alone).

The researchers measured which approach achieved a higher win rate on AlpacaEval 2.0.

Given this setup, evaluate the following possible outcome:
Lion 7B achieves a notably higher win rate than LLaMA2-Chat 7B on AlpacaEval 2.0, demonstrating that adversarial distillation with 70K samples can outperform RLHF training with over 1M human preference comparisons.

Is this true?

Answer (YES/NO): NO